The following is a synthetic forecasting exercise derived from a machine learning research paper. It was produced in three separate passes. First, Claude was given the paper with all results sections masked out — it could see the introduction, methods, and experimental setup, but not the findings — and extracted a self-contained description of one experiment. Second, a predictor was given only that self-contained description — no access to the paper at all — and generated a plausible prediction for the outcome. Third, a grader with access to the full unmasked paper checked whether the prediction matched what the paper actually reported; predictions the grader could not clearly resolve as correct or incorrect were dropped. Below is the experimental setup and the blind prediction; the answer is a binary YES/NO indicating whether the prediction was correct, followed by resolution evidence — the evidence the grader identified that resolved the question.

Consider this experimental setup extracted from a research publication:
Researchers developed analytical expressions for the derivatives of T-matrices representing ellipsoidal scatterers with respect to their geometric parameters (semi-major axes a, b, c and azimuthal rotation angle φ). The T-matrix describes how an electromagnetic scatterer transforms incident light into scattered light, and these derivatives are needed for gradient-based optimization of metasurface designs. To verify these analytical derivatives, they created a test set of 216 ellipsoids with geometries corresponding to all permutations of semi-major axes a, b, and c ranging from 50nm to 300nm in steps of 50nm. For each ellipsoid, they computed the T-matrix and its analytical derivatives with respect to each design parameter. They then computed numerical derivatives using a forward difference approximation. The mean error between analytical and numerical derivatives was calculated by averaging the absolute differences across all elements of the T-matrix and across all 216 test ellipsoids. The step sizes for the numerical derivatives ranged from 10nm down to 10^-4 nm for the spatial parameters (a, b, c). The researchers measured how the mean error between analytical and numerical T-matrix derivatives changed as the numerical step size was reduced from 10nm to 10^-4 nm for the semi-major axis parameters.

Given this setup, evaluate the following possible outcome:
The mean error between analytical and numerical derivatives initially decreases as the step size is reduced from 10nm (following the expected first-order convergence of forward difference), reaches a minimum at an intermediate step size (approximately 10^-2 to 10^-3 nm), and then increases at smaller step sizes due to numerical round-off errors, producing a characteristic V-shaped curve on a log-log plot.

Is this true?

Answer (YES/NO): NO